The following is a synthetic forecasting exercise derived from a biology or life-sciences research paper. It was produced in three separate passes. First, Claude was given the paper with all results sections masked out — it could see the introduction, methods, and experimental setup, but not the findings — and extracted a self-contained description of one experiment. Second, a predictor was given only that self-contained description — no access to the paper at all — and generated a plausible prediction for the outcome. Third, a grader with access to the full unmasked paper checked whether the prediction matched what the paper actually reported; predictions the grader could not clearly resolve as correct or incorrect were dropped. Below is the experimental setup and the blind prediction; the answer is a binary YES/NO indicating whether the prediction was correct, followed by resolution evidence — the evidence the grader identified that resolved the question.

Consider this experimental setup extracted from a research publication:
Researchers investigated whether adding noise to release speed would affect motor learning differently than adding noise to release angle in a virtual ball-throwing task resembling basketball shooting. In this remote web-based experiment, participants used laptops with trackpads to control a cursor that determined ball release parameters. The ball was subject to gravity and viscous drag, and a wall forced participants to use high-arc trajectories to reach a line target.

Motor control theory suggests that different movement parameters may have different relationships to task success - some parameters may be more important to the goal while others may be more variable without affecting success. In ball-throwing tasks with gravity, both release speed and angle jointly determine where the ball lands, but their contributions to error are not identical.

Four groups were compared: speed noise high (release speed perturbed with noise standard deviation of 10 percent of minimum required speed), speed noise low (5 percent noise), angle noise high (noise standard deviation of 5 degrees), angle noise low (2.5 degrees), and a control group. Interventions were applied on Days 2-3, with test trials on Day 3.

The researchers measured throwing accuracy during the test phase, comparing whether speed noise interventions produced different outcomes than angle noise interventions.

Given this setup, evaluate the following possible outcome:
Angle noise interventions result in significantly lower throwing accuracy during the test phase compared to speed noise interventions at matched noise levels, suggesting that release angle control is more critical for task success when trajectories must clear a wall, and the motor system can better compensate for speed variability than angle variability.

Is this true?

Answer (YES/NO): NO